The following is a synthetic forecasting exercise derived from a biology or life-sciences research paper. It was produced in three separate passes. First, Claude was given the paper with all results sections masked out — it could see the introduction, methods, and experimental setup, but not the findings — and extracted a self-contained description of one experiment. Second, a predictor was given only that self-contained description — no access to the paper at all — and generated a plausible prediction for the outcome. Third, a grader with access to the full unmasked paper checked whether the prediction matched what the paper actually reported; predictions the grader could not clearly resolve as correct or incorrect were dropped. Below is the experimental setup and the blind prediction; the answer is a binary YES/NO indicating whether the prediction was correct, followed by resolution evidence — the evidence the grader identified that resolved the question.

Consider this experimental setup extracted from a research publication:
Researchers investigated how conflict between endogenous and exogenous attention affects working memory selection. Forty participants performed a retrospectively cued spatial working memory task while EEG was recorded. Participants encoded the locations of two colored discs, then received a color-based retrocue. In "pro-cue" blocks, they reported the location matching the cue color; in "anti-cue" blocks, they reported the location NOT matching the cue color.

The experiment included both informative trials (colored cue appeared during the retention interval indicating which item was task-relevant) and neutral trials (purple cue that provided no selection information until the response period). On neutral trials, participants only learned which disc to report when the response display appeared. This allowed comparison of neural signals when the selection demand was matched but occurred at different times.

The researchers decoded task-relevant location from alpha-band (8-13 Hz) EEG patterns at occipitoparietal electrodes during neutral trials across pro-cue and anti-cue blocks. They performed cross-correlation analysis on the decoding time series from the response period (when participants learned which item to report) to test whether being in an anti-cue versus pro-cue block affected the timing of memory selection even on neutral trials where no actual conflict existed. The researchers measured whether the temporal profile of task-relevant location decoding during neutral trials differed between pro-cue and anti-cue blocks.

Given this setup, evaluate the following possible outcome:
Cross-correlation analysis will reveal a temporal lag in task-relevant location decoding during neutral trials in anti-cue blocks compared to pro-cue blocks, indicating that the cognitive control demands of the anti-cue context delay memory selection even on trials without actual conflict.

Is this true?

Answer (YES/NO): YES